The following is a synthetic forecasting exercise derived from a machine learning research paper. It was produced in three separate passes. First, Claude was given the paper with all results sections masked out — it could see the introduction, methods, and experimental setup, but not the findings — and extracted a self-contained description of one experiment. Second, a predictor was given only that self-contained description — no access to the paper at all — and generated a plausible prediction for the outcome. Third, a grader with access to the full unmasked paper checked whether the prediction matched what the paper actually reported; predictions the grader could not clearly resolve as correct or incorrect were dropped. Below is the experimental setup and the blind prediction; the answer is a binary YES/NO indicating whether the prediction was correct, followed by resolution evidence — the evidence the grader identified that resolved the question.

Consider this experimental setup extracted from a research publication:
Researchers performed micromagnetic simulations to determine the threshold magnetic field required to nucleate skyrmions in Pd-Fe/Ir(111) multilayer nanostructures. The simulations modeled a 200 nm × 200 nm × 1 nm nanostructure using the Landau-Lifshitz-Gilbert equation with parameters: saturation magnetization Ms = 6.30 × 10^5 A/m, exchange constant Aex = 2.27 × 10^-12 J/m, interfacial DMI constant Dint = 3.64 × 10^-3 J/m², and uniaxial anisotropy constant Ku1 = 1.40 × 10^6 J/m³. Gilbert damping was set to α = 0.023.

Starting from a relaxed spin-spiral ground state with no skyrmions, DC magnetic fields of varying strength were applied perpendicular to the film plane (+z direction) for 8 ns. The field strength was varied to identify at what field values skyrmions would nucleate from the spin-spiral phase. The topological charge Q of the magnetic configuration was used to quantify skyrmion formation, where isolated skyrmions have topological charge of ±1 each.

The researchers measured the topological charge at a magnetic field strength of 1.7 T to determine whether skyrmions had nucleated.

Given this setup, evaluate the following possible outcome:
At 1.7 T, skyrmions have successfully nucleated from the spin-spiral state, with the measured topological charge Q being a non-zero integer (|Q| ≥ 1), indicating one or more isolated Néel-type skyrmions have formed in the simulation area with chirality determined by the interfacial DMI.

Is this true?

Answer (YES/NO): NO